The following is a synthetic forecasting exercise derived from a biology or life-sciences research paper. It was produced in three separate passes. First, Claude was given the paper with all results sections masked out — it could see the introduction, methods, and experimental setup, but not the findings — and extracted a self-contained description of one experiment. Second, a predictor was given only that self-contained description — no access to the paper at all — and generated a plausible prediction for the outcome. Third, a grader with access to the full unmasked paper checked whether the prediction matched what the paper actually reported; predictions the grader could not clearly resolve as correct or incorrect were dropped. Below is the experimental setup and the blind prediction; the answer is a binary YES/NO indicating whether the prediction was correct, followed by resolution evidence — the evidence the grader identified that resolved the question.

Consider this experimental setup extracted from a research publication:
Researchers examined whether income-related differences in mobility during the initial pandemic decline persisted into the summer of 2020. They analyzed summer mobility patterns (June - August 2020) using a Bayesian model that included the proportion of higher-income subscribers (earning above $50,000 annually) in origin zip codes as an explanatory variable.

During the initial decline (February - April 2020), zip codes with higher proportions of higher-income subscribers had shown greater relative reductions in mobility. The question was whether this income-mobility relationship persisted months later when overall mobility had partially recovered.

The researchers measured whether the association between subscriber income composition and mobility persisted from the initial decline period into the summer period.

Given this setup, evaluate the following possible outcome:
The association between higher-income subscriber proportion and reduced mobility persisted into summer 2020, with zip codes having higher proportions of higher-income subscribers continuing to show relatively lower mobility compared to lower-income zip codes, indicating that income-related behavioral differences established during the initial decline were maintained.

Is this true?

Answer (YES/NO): YES